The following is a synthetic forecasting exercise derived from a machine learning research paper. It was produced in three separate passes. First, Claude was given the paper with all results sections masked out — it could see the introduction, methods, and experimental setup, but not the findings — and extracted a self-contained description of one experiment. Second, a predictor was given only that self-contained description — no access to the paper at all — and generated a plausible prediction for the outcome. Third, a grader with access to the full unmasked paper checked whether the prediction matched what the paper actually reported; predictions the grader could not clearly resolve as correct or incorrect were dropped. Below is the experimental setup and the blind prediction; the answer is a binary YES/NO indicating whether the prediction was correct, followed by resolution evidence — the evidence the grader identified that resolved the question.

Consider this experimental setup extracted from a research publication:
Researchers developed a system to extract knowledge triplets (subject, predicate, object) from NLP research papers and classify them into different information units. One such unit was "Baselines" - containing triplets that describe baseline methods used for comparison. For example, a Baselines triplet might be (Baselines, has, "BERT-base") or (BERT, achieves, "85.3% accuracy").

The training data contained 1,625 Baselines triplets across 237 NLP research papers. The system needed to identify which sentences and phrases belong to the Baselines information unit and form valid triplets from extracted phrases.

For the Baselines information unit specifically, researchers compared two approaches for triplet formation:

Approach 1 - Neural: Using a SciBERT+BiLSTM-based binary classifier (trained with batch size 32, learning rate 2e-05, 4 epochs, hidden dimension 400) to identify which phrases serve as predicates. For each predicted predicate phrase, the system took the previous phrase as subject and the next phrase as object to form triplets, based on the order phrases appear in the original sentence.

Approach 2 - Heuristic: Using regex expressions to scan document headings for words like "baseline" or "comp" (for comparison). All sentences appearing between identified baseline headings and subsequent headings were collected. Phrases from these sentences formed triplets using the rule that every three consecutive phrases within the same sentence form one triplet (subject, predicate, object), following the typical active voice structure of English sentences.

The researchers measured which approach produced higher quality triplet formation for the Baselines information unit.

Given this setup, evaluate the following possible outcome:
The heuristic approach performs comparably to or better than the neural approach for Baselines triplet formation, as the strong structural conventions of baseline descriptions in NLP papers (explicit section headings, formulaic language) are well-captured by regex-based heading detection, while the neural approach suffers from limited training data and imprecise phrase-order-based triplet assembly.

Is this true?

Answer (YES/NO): YES